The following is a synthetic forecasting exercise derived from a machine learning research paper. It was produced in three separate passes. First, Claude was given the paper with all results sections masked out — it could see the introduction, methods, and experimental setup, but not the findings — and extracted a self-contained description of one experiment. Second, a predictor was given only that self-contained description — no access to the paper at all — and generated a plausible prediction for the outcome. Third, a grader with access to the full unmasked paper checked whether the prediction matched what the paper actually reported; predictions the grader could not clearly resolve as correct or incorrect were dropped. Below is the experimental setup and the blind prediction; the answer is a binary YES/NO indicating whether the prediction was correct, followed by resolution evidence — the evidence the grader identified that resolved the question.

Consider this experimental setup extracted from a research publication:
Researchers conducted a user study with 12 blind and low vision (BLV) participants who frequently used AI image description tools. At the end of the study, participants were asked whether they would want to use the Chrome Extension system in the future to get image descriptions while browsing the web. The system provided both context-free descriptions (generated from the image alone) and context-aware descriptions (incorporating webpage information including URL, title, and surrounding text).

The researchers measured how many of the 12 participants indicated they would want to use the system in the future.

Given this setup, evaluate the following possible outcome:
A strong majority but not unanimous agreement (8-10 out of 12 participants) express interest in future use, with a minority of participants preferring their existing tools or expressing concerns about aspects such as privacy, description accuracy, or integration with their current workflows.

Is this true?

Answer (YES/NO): NO